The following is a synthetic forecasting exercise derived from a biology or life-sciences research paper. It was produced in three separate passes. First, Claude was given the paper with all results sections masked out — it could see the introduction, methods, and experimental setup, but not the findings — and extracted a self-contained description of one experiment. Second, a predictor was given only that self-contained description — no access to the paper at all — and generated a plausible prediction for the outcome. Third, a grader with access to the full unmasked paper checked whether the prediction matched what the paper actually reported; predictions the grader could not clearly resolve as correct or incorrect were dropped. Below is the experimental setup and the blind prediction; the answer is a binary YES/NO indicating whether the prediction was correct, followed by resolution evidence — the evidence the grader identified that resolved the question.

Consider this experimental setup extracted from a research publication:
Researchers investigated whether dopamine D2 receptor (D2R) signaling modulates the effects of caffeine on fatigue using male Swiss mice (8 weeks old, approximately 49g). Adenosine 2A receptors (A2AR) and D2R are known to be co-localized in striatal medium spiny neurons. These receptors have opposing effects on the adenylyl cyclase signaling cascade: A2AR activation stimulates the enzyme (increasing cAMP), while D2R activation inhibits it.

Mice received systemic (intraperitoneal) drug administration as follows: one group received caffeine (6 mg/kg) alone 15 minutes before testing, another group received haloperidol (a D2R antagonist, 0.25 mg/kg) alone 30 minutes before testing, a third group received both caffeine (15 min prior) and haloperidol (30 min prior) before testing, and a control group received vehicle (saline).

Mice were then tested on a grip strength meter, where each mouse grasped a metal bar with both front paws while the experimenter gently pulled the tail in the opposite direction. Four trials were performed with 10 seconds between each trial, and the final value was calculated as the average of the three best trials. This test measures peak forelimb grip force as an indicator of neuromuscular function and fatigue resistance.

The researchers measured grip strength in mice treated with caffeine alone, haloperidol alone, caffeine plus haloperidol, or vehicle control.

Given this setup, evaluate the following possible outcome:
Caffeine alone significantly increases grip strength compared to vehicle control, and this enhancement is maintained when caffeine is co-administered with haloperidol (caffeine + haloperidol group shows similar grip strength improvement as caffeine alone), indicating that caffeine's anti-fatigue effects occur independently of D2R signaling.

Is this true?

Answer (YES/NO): NO